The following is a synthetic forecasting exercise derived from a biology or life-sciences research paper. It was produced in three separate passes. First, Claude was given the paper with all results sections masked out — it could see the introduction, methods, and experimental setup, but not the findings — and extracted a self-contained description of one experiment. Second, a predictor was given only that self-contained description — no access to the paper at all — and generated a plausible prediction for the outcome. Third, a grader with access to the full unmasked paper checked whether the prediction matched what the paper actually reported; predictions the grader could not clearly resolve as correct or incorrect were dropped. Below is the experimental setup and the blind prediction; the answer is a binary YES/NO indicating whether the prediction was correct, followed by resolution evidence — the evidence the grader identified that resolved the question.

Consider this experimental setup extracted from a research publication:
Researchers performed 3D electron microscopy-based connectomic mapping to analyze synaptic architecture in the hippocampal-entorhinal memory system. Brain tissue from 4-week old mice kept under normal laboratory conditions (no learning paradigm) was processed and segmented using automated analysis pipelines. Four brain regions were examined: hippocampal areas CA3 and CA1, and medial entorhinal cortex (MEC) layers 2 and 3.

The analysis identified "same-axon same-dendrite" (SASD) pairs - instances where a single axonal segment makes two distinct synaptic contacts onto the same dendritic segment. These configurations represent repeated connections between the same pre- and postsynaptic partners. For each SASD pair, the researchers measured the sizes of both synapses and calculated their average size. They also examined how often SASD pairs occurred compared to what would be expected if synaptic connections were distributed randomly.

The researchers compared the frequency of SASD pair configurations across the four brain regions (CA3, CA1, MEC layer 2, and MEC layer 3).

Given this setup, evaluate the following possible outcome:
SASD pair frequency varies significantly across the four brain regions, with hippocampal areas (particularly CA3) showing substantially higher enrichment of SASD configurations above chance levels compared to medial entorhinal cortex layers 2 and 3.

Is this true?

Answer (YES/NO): NO